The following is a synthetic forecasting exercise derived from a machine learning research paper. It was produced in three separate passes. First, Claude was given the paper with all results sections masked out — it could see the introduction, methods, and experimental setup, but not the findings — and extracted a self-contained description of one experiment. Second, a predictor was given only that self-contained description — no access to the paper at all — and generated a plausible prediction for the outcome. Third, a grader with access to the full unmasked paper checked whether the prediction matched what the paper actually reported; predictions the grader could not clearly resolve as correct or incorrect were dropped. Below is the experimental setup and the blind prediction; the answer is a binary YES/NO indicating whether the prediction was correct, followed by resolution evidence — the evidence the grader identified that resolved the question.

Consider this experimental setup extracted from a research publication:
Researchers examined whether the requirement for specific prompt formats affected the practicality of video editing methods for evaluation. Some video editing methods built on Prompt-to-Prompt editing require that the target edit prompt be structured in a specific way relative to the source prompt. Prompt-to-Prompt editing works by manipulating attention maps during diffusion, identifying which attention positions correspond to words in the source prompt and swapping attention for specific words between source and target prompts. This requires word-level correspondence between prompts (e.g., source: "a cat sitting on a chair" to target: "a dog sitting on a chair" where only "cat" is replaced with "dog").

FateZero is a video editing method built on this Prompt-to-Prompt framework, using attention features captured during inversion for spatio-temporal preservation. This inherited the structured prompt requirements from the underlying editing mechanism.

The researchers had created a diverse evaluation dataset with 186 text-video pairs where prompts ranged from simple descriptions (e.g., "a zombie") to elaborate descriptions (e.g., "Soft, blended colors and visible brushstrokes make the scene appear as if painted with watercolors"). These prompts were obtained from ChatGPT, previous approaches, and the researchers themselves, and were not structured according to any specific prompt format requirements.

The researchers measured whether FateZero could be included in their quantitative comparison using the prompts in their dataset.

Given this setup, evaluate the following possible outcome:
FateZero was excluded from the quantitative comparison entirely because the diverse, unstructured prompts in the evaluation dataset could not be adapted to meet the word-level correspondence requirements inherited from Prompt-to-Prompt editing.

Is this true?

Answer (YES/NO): YES